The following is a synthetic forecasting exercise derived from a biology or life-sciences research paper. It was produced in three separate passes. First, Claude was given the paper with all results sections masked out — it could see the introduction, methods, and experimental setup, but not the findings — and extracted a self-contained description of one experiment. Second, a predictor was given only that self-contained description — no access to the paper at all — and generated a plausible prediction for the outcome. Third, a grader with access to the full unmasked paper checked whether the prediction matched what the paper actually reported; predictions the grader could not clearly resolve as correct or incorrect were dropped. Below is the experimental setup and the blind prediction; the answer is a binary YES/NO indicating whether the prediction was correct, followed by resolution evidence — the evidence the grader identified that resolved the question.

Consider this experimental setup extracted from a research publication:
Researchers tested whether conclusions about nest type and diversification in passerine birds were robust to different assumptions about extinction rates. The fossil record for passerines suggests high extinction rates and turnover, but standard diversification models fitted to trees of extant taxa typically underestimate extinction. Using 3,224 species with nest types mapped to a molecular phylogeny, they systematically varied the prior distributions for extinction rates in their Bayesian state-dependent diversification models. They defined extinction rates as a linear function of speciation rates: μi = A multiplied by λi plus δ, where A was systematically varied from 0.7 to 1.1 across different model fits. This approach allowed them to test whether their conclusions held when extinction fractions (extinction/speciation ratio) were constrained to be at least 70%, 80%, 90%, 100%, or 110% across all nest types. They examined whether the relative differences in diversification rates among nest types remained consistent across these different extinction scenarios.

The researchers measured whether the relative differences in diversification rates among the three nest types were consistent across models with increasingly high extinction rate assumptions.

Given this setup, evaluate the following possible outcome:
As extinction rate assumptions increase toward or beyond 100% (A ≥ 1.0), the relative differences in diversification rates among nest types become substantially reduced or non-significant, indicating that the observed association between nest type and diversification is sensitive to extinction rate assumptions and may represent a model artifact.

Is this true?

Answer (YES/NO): NO